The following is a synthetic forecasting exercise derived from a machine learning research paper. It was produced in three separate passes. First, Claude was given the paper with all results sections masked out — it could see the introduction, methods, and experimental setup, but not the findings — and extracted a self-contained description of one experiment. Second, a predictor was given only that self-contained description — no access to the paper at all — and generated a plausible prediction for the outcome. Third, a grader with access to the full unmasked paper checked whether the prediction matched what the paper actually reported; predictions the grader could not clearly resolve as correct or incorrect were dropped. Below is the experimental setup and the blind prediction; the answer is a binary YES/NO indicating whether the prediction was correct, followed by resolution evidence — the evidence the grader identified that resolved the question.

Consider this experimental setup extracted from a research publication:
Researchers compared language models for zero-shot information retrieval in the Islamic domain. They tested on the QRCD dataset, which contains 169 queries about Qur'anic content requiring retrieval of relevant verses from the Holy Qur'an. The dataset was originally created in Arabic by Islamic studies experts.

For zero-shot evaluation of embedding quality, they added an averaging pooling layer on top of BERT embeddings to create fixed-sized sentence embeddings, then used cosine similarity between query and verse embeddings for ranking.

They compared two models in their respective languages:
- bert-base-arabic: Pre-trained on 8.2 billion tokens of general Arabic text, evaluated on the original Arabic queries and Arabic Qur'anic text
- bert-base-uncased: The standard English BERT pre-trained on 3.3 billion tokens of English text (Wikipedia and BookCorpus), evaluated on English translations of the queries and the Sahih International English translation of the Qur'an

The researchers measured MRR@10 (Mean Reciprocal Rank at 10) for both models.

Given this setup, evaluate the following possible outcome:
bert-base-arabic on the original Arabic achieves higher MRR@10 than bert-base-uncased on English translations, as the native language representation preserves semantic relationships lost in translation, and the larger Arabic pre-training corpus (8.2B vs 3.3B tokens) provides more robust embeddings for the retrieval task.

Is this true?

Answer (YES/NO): NO